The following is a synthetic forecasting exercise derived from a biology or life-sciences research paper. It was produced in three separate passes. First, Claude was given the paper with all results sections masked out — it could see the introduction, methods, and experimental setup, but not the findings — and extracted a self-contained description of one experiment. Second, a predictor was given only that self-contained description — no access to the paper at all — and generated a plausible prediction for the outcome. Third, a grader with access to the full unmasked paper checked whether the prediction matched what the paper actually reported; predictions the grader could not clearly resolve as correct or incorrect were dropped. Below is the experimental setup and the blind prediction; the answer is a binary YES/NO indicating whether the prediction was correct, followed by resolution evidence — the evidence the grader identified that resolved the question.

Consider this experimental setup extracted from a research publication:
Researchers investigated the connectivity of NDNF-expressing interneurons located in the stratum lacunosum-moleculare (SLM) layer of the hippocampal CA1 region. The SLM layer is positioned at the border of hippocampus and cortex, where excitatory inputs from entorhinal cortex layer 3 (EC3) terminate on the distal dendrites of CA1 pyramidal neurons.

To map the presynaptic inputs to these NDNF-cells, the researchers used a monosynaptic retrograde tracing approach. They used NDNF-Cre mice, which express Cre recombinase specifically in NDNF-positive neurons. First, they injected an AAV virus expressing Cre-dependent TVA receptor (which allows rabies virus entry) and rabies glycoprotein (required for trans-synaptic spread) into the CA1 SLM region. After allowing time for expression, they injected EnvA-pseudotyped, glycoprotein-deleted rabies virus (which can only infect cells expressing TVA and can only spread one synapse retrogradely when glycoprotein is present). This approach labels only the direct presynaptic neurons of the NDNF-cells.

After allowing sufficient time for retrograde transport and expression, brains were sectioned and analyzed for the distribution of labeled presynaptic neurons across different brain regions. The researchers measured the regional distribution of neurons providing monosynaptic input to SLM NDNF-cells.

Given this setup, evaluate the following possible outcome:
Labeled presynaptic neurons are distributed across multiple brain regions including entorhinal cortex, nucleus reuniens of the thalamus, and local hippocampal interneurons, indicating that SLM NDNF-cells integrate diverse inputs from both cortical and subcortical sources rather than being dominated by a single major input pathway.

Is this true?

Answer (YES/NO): NO